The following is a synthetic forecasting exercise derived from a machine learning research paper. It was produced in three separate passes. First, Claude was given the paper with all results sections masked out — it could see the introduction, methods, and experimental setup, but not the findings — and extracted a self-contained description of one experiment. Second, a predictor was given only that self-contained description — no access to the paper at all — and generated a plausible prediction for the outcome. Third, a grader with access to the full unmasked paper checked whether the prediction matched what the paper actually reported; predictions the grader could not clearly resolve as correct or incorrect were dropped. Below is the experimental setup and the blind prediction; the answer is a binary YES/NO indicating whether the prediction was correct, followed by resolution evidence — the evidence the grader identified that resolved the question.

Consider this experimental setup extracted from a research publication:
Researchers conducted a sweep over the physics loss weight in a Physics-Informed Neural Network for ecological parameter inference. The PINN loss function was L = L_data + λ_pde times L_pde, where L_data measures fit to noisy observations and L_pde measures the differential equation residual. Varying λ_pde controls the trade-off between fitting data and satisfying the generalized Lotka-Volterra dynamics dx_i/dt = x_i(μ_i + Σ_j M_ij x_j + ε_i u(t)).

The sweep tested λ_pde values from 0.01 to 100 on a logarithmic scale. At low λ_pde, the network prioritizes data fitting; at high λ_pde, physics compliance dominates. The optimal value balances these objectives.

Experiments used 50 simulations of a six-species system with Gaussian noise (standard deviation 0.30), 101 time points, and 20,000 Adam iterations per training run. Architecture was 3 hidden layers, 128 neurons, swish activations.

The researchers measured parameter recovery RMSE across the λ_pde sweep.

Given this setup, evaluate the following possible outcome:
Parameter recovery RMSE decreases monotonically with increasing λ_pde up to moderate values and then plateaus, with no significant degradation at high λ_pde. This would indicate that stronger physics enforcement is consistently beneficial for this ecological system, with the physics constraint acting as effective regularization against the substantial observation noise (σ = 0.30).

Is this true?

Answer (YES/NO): NO